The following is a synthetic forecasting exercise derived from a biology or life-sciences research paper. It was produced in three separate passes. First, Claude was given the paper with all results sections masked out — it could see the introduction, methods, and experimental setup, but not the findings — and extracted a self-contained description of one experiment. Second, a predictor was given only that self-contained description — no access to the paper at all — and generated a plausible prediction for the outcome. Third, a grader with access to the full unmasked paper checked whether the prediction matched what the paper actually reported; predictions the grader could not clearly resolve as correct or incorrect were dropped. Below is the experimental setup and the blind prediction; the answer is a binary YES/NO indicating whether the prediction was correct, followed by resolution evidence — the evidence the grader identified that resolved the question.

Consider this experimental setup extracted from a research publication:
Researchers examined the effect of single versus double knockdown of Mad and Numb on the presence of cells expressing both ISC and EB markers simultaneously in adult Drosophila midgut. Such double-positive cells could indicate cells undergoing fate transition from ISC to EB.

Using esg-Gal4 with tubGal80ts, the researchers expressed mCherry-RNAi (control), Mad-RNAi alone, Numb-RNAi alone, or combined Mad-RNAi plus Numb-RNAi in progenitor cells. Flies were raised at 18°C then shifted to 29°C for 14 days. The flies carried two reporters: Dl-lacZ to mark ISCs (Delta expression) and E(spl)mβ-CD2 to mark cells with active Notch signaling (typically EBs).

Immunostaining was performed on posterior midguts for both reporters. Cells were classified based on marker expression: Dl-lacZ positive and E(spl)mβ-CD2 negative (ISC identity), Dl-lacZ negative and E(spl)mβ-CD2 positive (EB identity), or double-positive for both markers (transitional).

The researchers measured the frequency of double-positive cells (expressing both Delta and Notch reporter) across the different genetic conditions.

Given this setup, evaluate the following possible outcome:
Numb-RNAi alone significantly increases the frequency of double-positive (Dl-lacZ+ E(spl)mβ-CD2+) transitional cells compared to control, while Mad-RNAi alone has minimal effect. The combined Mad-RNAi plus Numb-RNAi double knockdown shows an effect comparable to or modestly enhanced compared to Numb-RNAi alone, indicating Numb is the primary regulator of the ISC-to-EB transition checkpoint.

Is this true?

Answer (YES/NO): NO